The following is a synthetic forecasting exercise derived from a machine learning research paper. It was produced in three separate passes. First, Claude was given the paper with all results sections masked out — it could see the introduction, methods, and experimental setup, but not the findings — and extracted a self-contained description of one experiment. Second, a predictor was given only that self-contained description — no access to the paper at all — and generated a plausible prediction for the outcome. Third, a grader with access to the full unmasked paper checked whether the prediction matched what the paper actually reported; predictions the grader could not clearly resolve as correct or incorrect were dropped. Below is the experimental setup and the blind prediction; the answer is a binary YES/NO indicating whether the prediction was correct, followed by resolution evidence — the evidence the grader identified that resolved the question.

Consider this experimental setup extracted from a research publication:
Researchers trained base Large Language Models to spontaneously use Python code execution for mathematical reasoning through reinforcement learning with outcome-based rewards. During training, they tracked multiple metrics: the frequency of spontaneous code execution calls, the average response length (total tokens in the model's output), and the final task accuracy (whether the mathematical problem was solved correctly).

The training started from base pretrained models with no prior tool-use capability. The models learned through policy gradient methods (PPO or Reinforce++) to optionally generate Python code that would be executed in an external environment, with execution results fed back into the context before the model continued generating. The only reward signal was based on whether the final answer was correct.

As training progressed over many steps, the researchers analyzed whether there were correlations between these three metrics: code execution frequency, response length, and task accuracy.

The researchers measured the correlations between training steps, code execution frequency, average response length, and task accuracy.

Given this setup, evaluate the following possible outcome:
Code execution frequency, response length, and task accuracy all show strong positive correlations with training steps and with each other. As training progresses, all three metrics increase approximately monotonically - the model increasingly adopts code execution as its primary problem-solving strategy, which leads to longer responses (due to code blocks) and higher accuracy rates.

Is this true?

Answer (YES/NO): NO